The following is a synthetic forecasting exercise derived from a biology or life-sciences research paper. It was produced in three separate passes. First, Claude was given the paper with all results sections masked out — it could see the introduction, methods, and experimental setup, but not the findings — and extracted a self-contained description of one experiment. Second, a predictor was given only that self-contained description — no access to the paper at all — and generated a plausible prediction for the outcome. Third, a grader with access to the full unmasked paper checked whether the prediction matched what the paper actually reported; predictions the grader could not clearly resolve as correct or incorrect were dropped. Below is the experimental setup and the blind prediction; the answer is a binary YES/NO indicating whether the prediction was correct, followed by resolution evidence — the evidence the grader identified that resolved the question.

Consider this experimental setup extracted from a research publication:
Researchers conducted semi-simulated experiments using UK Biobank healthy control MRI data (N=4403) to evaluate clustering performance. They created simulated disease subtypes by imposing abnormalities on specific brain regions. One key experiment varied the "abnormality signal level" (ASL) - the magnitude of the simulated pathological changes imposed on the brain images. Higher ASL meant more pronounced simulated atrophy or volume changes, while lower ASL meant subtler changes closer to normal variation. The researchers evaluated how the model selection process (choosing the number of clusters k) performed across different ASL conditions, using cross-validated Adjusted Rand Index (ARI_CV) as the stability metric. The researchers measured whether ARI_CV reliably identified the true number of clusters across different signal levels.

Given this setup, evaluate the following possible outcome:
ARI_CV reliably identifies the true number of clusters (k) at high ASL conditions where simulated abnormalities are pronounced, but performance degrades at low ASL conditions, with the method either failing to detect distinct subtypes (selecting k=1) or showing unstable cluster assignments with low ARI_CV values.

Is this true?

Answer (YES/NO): NO